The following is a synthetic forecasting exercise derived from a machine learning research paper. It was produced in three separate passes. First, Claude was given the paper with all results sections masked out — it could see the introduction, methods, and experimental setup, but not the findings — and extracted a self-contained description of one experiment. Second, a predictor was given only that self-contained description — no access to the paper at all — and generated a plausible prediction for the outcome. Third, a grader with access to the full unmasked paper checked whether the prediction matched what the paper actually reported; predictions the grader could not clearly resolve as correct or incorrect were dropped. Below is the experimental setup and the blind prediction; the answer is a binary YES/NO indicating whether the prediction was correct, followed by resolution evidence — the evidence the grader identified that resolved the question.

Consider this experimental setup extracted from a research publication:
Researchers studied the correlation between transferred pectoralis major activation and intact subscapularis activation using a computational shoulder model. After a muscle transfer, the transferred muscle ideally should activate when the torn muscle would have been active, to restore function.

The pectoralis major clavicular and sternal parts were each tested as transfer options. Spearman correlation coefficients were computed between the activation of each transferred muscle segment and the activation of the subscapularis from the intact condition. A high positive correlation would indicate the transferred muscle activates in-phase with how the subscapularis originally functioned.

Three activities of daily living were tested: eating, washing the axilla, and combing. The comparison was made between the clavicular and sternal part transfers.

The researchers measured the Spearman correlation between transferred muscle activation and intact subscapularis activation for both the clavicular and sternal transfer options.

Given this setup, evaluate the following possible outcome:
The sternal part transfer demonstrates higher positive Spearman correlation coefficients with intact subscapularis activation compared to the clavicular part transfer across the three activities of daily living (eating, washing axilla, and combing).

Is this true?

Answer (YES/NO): NO